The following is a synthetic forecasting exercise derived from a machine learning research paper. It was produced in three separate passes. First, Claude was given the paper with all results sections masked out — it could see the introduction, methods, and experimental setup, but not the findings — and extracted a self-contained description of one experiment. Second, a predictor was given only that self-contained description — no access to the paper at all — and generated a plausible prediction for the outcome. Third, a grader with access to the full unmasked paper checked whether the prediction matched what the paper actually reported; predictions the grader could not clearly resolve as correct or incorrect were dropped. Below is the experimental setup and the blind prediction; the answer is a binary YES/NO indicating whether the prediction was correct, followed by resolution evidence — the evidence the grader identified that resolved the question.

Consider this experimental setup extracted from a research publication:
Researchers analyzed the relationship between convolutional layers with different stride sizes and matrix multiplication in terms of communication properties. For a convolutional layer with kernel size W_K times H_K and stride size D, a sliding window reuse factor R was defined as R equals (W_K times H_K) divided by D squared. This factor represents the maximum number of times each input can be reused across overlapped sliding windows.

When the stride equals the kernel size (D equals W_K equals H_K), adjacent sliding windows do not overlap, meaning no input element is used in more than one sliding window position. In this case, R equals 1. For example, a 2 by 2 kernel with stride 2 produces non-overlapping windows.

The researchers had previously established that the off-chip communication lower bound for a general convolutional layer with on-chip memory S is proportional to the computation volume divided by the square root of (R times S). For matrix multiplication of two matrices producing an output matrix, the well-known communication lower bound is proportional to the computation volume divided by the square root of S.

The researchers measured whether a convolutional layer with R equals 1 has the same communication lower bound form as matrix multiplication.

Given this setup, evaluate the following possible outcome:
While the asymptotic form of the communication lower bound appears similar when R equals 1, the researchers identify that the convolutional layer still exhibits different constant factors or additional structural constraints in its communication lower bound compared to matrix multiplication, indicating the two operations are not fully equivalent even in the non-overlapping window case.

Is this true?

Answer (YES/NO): NO